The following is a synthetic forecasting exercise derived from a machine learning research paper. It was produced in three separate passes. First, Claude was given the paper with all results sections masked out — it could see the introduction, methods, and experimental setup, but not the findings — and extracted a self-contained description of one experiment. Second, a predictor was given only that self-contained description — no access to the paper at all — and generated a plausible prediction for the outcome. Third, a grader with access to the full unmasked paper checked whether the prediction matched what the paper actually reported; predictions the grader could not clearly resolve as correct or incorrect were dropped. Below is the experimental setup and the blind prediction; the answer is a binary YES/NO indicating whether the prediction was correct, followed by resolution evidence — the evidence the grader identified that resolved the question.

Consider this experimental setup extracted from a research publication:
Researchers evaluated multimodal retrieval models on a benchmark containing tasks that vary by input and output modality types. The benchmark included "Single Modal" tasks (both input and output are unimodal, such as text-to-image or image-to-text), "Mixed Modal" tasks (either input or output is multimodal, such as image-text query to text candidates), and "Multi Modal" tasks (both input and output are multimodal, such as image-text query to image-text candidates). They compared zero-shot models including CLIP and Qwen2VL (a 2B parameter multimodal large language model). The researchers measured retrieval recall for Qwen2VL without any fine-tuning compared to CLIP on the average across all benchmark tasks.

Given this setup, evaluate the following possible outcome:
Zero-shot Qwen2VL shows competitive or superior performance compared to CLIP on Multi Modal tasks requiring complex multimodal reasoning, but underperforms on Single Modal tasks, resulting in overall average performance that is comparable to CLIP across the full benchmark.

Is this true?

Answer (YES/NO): NO